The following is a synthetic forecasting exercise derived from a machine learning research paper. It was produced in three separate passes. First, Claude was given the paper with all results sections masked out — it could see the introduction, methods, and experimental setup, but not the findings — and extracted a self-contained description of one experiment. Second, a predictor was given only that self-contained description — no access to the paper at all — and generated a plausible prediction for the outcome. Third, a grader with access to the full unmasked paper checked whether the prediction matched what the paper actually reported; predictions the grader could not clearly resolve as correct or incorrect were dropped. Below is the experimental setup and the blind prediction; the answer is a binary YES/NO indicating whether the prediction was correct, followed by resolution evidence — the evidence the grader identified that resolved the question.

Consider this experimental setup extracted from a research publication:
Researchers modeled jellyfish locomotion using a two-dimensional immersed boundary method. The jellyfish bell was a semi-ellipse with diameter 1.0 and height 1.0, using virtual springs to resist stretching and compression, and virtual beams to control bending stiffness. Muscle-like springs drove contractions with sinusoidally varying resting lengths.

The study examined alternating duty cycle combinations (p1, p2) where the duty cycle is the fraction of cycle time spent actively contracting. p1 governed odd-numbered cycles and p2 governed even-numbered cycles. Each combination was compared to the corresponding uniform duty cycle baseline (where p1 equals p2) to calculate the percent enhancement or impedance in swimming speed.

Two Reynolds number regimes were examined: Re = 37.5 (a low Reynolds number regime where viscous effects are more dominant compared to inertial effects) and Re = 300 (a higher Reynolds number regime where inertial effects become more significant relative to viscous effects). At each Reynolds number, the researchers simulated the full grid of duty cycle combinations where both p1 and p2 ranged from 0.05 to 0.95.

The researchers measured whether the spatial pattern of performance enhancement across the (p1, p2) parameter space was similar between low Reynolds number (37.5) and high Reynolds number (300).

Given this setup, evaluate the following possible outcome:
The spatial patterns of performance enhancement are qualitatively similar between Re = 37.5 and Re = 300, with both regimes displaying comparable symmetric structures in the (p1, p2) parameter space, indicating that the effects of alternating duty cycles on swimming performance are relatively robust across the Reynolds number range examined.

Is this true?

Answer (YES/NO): YES